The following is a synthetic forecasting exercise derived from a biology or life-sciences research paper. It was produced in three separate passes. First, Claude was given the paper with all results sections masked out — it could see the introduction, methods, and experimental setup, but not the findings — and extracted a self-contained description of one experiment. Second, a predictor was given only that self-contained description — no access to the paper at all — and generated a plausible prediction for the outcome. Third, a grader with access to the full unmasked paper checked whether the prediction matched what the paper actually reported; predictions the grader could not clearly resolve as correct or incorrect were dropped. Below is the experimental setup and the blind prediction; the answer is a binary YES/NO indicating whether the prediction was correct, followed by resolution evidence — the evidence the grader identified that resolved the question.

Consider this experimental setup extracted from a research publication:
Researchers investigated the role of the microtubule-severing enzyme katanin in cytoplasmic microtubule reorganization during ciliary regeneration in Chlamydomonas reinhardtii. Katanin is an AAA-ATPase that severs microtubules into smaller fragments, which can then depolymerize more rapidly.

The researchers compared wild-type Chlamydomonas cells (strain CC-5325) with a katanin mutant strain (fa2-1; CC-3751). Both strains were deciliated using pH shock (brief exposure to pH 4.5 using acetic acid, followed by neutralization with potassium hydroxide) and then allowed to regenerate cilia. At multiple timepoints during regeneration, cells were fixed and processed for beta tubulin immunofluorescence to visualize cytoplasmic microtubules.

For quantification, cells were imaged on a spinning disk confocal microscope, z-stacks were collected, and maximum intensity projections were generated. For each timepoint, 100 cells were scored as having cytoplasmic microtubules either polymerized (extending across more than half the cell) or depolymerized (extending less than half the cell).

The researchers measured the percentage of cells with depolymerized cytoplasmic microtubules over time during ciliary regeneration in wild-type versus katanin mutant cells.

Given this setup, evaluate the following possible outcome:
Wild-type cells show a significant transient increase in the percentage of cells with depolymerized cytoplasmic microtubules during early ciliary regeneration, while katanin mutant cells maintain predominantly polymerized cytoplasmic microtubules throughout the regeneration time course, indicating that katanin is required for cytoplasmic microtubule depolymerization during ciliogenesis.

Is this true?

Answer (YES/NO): NO